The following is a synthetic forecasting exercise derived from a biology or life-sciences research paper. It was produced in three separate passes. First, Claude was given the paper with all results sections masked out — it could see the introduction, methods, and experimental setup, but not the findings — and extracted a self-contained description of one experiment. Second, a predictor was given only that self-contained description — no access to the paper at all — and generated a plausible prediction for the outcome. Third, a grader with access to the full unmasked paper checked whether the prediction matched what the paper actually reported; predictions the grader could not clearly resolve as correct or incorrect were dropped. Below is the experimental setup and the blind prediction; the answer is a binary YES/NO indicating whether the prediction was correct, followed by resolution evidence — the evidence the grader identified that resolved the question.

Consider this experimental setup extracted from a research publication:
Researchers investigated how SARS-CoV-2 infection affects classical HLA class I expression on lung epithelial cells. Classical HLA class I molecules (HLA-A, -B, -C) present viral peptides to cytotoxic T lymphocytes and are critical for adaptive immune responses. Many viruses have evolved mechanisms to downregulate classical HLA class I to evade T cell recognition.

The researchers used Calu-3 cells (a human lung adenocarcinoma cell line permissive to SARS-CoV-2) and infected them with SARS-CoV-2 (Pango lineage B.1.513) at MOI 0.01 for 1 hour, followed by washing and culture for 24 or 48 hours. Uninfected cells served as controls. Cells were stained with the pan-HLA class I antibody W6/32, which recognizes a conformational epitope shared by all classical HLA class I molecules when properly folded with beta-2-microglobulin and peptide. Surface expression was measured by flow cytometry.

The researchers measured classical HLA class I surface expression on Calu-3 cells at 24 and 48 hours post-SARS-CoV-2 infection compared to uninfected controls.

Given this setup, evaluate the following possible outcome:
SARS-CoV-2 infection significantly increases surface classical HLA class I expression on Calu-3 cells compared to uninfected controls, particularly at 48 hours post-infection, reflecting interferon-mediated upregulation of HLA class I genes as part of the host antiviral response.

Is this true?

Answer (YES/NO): NO